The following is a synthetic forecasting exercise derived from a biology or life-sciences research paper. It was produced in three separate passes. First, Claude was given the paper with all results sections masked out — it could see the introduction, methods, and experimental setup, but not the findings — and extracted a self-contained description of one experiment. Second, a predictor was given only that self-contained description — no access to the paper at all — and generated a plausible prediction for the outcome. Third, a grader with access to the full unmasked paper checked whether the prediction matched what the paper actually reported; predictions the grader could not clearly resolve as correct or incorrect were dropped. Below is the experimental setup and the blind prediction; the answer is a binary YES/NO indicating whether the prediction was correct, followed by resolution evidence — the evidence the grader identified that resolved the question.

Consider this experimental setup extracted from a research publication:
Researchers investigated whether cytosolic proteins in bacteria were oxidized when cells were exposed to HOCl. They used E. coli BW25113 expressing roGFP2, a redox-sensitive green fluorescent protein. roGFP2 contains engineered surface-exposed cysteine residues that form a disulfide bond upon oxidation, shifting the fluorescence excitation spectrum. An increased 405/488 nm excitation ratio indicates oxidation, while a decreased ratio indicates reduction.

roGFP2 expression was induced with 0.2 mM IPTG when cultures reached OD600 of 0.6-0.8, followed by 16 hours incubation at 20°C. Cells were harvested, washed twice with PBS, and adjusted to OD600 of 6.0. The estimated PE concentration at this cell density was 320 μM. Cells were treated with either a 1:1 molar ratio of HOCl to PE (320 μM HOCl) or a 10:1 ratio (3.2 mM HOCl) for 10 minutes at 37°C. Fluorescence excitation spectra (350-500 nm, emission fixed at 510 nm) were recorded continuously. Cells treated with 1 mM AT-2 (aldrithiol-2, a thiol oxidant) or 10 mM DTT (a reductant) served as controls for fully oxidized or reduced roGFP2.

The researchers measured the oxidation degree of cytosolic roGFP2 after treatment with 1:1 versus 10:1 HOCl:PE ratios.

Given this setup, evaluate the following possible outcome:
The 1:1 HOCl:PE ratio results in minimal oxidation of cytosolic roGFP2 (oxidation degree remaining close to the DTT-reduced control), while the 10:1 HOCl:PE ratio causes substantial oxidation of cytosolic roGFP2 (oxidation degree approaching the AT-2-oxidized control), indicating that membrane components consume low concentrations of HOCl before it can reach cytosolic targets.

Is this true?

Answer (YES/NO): NO